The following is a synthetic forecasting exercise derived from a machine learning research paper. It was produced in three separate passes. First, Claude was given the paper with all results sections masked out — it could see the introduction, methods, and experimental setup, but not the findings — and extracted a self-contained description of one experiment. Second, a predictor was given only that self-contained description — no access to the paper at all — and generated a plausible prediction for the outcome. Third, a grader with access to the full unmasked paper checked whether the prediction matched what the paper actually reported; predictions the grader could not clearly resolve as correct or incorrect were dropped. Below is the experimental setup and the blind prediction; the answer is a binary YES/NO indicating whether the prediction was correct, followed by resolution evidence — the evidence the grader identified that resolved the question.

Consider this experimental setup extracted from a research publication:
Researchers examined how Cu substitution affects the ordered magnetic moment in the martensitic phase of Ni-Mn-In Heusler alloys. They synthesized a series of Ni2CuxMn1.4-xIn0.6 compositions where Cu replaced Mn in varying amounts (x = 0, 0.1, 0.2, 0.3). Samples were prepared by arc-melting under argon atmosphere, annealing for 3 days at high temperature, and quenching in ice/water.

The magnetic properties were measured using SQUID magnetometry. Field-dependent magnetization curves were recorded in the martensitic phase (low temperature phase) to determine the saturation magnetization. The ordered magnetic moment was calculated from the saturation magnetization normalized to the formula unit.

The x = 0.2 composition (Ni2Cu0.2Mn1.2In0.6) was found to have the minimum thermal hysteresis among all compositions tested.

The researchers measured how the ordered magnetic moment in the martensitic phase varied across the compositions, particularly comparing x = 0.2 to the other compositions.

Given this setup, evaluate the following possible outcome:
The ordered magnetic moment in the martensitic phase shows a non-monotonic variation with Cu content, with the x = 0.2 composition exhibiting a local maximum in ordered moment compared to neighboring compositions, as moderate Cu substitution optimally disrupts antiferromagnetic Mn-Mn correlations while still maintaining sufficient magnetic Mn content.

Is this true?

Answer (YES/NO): YES